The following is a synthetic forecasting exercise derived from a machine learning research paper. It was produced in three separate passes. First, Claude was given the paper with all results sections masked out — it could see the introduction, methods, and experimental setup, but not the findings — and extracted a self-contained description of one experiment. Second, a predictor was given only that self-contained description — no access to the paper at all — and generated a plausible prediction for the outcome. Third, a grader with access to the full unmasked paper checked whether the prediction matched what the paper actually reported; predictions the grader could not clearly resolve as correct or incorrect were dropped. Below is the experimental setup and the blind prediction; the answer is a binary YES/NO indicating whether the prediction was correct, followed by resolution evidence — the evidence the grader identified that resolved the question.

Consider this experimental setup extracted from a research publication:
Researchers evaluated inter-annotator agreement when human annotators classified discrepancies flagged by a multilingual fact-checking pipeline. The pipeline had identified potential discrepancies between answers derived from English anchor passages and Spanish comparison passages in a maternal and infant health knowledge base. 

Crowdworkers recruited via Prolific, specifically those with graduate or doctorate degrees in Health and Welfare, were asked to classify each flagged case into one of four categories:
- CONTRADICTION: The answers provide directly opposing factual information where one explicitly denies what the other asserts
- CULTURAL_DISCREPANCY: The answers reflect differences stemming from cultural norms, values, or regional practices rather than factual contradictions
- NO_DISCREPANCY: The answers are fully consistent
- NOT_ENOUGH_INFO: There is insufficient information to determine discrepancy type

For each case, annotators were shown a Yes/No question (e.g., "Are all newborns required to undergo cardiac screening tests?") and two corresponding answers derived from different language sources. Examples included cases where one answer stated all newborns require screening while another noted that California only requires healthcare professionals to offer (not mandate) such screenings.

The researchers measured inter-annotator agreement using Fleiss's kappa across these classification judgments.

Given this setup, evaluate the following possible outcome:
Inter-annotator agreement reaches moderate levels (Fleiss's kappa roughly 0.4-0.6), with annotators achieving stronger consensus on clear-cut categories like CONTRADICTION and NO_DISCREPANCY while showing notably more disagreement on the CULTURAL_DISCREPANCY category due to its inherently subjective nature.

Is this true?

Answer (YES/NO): NO